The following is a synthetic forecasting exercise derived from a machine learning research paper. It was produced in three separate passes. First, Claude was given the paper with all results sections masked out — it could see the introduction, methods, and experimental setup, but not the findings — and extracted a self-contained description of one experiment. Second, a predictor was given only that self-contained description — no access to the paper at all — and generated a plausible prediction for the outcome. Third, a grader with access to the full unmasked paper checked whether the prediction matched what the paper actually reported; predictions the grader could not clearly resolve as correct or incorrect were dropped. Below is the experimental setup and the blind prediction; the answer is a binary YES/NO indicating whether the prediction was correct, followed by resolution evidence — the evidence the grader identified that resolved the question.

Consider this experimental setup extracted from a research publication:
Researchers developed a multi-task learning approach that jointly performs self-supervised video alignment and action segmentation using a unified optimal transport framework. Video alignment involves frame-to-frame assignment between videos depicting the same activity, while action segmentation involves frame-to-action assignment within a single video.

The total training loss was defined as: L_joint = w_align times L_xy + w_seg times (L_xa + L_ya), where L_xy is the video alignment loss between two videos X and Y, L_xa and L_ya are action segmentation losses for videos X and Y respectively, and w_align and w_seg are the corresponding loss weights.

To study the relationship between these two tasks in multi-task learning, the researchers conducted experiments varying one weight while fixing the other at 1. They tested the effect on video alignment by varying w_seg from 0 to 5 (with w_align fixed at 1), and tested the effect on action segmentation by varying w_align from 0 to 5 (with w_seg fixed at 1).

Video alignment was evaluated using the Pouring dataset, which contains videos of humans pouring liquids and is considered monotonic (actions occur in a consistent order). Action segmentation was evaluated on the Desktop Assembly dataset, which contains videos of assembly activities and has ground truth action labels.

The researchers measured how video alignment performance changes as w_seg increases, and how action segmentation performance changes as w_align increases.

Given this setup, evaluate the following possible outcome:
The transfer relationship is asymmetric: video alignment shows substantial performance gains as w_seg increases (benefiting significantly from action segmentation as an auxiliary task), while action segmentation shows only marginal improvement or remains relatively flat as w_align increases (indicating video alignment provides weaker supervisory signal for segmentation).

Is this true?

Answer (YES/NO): NO